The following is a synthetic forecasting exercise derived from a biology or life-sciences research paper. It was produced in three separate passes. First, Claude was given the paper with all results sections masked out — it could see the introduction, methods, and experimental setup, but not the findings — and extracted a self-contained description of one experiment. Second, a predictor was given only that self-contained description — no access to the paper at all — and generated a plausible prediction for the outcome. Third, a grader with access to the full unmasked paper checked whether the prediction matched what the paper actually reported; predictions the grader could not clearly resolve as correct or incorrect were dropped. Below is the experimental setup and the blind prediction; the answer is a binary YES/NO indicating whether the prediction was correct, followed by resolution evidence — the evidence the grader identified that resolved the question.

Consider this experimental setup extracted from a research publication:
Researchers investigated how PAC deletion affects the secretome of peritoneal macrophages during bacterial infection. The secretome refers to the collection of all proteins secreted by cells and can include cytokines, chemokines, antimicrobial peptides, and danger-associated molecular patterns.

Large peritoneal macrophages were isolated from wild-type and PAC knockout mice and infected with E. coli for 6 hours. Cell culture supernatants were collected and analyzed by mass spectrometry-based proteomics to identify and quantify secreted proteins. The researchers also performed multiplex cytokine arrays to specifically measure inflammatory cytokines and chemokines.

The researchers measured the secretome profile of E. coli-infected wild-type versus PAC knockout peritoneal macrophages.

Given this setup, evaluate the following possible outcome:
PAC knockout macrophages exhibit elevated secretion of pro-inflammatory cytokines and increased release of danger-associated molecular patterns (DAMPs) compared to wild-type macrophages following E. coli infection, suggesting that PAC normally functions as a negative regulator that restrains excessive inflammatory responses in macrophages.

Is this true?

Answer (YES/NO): YES